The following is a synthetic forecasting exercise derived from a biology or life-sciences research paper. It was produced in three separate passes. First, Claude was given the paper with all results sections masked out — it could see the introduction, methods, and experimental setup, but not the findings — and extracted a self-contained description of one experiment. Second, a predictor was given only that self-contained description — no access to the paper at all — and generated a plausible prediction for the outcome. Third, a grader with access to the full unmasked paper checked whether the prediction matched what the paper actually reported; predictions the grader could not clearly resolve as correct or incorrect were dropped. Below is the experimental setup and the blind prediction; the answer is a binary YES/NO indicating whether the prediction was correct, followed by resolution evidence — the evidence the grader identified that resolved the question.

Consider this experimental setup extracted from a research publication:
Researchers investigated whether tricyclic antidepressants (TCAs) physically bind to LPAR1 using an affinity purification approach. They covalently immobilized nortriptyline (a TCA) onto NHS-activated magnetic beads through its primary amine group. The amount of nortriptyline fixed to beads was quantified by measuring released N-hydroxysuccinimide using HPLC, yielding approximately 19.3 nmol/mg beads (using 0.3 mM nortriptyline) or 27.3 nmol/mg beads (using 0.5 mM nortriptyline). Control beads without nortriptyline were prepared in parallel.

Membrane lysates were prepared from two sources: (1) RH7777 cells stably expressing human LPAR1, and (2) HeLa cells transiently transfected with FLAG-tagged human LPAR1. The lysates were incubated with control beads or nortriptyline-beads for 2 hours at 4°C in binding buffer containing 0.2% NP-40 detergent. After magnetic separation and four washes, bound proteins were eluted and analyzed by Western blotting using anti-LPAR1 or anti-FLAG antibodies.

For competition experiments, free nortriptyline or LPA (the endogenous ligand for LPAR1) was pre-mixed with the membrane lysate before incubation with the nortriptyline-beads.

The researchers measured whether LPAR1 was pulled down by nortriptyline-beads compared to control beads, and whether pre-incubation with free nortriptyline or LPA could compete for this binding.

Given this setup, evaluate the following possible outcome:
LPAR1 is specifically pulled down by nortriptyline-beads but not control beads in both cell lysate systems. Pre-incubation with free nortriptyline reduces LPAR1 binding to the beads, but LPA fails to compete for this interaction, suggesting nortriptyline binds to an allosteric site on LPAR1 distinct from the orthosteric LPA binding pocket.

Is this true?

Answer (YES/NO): NO